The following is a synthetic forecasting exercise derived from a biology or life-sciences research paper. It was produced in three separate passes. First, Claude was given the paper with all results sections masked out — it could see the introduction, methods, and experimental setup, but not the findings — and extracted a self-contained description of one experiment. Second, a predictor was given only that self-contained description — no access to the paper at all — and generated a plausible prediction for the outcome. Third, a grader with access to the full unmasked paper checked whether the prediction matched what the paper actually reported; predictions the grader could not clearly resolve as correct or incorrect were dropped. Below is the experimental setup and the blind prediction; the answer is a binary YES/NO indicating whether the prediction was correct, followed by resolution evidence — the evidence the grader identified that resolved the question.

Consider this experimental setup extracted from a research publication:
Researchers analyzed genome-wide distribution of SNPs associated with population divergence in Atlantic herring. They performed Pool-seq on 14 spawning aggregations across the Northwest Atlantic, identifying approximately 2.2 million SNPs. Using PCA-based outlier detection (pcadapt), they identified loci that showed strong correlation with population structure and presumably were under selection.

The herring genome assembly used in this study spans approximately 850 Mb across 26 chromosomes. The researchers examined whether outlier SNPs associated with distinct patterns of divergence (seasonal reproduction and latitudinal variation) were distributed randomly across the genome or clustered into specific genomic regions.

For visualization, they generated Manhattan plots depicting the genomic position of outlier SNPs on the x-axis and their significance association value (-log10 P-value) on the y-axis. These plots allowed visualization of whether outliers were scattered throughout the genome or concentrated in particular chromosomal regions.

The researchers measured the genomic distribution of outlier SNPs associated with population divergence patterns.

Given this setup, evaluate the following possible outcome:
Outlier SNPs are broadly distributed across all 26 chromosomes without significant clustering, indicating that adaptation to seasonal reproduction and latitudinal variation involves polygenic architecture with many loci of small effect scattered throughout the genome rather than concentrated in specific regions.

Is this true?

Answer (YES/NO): NO